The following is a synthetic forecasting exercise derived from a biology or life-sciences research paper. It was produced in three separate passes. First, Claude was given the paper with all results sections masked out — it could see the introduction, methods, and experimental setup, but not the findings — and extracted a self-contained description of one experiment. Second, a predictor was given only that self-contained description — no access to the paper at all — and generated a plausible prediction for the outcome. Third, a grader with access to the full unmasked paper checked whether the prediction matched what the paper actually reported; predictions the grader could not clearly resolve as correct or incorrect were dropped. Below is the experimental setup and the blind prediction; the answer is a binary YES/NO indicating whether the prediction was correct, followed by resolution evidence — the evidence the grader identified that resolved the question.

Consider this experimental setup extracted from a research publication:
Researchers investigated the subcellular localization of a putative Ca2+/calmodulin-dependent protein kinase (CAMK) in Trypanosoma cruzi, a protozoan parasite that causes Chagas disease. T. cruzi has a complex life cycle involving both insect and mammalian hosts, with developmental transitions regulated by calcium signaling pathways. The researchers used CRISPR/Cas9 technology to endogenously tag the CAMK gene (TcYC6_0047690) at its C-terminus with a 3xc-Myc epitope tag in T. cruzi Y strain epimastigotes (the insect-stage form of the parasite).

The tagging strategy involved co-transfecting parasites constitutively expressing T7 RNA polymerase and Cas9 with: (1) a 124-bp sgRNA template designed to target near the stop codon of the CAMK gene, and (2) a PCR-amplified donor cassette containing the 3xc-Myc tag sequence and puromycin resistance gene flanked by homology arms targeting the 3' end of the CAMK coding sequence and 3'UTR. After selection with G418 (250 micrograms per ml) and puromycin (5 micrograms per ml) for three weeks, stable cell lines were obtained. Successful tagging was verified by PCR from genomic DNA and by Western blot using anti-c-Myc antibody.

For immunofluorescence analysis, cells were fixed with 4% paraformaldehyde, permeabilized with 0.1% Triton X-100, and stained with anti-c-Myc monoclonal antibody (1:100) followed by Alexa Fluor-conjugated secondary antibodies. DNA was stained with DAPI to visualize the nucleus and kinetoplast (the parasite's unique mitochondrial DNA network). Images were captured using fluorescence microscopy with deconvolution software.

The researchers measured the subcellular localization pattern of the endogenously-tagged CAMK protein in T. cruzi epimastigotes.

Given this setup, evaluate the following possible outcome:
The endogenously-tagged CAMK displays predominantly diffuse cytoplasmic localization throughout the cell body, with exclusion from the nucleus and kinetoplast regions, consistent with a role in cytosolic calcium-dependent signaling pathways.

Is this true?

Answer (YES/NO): YES